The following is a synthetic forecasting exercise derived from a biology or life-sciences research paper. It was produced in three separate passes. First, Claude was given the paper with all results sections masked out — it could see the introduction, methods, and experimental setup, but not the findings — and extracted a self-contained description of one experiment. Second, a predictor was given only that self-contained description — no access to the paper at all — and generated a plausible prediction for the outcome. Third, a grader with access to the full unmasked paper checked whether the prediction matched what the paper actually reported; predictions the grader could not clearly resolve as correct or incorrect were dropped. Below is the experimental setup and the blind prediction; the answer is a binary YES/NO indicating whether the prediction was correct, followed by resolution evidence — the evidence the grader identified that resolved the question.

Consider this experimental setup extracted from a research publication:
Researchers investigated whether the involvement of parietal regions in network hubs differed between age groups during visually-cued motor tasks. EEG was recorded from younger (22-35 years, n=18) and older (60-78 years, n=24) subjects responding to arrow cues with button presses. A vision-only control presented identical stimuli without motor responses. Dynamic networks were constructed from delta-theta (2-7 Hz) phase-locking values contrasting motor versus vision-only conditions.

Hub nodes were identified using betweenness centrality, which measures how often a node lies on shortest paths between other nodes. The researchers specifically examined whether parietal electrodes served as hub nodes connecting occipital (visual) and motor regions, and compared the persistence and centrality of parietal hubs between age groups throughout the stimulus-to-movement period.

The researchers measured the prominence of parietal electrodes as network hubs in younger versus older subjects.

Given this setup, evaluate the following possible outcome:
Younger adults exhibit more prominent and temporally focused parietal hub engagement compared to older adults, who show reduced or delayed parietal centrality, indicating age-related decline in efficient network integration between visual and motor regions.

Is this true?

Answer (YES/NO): YES